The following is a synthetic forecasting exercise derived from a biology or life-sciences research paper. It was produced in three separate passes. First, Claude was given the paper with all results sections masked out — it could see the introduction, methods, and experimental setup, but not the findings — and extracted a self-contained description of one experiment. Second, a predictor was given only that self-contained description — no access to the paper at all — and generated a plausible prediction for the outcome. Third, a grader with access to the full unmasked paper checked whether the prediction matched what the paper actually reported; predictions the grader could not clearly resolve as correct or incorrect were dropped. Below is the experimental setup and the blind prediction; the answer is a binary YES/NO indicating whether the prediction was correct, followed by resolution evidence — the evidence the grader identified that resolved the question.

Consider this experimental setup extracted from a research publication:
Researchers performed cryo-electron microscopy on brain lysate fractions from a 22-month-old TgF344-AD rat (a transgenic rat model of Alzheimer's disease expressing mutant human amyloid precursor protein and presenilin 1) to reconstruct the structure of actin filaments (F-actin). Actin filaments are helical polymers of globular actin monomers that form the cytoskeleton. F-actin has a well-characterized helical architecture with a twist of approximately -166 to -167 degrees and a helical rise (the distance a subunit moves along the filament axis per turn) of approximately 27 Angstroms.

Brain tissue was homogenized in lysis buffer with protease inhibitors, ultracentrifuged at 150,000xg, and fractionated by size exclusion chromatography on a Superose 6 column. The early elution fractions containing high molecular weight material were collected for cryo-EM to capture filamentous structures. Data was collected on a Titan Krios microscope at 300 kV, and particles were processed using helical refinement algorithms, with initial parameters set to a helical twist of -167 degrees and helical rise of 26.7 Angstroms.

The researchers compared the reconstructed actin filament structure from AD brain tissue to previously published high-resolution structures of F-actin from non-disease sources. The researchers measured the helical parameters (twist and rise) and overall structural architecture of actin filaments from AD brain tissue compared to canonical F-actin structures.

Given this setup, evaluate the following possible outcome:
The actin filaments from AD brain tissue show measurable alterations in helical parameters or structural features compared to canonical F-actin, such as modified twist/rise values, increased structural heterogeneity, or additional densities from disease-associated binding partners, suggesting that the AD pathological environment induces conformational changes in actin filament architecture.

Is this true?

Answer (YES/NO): NO